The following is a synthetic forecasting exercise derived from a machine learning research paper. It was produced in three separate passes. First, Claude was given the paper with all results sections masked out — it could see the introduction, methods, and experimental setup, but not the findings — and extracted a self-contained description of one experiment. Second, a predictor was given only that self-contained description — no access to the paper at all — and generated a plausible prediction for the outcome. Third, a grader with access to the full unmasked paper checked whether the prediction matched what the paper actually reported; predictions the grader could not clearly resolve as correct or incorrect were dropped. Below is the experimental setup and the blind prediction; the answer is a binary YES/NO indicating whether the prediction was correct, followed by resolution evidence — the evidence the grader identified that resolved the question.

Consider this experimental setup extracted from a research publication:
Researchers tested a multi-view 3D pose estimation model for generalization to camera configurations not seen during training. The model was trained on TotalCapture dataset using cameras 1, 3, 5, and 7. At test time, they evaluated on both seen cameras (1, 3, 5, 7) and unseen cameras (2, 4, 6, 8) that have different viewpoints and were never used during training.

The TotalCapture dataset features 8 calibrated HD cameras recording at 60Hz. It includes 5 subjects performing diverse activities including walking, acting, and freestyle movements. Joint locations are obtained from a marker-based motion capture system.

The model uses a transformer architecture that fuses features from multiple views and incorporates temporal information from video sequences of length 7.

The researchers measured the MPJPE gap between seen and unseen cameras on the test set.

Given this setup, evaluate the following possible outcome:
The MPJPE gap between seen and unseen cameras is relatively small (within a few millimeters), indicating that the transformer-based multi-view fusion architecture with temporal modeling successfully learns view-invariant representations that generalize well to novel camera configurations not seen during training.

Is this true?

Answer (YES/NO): NO